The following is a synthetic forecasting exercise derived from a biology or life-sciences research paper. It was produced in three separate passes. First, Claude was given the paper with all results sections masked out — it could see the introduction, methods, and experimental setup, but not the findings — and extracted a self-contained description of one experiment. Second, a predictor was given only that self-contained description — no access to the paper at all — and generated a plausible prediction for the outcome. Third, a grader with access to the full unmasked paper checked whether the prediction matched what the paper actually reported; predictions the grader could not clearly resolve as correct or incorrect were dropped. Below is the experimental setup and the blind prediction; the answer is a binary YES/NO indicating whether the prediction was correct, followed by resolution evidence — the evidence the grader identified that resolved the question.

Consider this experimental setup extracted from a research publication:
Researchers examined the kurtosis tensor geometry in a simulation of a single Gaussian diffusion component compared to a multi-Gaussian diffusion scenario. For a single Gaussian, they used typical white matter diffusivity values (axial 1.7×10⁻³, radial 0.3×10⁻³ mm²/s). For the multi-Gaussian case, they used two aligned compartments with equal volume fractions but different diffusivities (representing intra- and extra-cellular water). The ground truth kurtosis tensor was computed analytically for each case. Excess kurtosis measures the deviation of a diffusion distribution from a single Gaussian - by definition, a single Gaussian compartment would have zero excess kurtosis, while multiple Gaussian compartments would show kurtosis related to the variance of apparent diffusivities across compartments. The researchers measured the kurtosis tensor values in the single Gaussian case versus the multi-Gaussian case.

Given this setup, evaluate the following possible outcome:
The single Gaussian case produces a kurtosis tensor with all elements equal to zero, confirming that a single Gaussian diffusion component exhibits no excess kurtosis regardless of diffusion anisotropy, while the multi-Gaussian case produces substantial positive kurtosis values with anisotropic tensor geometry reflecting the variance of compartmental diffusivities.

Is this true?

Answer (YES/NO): YES